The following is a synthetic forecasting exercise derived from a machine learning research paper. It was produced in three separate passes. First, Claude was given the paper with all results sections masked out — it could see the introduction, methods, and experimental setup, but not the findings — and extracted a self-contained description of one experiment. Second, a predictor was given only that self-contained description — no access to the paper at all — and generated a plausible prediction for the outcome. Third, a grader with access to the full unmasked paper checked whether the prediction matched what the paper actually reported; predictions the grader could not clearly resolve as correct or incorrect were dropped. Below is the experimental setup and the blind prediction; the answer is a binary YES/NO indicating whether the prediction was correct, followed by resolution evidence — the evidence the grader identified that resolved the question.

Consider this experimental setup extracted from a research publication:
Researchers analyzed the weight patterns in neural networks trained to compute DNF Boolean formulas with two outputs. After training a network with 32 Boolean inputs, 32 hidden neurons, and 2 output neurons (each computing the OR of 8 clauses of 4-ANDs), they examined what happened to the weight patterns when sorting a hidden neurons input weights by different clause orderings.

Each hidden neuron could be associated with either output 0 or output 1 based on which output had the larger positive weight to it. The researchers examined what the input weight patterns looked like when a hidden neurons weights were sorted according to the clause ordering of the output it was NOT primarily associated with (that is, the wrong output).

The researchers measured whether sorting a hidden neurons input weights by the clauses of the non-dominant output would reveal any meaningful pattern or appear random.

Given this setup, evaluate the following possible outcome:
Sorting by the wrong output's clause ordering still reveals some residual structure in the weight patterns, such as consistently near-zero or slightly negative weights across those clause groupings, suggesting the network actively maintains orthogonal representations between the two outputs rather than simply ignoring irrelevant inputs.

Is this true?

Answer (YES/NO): NO